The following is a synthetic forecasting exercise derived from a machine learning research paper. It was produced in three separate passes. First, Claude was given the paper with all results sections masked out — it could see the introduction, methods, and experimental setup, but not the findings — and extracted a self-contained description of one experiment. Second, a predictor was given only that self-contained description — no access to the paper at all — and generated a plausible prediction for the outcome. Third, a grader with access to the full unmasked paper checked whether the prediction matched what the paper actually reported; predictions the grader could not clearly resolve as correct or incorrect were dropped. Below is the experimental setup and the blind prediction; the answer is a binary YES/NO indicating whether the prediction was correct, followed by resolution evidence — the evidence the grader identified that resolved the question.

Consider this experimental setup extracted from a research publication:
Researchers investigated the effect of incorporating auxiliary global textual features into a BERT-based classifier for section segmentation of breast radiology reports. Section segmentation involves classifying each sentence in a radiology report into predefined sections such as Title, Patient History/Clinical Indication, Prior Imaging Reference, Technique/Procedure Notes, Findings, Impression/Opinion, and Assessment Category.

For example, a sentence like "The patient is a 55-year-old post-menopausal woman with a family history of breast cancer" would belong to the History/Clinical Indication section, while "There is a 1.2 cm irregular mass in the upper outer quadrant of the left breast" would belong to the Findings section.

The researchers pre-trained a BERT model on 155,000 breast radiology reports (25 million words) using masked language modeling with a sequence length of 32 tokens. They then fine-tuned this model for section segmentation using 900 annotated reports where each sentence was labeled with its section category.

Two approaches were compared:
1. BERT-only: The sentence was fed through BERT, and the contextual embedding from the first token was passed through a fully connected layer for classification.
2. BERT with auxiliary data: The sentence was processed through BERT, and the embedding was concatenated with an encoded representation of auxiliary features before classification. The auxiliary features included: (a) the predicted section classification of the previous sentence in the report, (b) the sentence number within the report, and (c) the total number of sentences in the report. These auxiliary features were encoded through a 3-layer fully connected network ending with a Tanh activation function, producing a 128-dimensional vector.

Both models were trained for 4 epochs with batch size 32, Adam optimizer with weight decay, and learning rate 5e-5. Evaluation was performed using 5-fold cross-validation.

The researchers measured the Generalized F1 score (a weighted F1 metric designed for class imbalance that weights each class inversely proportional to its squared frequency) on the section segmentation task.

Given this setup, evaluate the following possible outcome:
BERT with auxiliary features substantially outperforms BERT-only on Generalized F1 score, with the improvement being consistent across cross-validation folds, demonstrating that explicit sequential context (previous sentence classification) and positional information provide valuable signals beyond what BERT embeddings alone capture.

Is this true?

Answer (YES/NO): NO